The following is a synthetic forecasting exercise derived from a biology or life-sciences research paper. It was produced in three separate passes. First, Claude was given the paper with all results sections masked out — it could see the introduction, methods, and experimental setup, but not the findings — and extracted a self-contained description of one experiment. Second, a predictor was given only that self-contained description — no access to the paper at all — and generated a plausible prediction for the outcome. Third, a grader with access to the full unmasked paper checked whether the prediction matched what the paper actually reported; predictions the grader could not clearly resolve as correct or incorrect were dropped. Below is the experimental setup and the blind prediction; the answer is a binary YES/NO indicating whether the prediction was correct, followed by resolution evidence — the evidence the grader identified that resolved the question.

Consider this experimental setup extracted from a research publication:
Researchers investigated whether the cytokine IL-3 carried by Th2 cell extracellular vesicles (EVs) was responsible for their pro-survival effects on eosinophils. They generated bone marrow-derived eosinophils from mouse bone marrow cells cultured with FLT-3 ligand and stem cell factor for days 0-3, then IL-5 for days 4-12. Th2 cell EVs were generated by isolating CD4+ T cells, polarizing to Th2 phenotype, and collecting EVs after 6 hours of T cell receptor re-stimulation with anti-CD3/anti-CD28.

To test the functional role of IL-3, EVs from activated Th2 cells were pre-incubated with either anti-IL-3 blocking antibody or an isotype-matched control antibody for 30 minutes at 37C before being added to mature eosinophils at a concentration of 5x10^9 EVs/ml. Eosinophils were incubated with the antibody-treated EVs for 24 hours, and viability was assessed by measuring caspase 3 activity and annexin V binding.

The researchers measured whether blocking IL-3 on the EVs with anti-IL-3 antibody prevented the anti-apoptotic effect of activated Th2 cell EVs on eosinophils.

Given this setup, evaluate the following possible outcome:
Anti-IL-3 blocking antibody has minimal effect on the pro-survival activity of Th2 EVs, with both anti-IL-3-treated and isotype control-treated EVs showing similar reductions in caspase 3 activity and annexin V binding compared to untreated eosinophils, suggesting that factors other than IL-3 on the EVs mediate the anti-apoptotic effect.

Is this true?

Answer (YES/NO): NO